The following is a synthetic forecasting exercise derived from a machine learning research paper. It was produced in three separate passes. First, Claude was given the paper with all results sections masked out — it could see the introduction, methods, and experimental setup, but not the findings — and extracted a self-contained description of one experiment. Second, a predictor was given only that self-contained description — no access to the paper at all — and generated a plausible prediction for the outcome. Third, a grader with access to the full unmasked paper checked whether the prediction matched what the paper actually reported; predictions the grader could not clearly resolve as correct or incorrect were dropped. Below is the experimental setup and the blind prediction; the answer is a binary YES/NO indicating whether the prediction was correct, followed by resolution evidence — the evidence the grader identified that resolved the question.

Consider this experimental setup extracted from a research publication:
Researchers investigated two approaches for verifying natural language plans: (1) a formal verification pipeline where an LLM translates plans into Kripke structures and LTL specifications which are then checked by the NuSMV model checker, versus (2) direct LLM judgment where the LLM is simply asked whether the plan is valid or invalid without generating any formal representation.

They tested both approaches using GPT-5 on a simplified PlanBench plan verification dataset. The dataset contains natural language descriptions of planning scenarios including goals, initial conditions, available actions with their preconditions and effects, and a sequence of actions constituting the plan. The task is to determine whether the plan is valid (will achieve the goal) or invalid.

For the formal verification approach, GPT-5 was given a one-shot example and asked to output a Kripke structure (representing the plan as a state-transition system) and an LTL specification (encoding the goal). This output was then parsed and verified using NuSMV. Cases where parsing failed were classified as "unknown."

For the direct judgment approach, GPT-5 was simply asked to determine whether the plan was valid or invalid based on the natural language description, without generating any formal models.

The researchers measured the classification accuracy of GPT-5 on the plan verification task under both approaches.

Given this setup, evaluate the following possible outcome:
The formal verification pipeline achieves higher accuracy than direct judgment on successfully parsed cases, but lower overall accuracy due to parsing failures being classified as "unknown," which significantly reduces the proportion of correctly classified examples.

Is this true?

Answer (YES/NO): NO